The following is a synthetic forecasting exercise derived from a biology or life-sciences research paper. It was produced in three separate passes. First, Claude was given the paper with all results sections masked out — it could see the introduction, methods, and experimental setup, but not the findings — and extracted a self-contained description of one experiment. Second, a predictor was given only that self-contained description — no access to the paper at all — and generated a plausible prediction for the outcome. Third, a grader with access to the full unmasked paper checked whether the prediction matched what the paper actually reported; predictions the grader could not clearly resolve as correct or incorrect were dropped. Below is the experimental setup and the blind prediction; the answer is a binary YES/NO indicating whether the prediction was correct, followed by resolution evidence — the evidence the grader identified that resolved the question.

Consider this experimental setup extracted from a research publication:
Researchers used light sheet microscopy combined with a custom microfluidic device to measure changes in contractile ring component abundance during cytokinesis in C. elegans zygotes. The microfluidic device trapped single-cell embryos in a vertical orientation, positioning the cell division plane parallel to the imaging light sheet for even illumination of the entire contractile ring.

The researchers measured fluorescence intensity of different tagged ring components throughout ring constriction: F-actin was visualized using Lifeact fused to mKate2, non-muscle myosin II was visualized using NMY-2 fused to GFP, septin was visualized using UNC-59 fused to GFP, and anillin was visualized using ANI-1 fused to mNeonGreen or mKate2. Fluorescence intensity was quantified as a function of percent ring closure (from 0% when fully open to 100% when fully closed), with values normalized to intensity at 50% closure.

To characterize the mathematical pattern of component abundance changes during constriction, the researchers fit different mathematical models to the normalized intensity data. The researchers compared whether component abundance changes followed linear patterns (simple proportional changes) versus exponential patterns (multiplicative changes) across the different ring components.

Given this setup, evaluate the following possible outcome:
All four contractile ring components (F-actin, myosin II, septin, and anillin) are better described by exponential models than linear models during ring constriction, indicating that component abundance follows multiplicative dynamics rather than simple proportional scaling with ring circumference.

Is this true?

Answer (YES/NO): NO